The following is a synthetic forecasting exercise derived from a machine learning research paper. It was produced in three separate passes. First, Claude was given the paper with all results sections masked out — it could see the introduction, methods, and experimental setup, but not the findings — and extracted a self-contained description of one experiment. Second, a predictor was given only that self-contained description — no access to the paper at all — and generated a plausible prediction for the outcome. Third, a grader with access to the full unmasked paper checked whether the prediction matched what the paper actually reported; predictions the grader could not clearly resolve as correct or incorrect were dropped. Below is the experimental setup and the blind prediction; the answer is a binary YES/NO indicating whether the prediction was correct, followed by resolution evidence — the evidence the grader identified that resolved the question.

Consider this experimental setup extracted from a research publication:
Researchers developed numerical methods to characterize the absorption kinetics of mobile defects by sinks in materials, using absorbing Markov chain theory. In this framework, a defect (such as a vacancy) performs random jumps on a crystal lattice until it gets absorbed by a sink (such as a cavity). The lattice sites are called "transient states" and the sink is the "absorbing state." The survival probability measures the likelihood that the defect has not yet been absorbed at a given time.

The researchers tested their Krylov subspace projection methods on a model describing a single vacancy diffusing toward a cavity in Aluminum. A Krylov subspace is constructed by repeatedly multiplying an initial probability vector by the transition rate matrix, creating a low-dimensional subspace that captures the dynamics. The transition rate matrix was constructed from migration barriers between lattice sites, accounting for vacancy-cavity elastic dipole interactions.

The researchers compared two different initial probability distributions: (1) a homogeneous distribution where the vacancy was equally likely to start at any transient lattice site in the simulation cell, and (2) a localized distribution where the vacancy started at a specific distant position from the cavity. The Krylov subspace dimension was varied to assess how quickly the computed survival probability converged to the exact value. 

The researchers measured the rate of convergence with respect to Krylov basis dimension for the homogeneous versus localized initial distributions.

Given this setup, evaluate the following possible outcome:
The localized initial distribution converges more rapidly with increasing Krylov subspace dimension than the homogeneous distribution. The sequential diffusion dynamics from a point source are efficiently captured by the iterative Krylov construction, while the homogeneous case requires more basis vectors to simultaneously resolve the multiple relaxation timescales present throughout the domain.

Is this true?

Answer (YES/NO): NO